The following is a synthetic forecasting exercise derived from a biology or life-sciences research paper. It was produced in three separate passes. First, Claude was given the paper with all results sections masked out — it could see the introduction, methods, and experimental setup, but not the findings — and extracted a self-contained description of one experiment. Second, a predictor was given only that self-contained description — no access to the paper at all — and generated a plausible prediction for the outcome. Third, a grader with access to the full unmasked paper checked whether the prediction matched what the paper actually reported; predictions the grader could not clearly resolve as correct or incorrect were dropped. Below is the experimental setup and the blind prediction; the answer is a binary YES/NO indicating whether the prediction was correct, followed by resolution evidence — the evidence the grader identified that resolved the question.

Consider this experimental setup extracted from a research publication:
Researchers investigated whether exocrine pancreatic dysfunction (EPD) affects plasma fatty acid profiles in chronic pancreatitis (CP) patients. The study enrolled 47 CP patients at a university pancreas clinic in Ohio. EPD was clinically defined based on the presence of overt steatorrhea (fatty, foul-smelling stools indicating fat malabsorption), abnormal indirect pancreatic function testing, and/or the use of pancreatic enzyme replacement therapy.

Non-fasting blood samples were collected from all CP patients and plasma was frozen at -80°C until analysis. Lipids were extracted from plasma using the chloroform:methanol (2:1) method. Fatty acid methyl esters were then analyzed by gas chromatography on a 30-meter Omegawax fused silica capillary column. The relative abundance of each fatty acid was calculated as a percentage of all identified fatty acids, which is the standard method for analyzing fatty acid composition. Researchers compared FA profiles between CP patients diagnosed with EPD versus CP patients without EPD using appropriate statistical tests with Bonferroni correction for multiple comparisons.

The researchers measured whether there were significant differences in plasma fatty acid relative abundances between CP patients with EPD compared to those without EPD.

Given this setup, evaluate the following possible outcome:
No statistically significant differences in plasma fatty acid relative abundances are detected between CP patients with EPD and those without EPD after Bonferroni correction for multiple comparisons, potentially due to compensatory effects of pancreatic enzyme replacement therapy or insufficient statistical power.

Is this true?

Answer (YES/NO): YES